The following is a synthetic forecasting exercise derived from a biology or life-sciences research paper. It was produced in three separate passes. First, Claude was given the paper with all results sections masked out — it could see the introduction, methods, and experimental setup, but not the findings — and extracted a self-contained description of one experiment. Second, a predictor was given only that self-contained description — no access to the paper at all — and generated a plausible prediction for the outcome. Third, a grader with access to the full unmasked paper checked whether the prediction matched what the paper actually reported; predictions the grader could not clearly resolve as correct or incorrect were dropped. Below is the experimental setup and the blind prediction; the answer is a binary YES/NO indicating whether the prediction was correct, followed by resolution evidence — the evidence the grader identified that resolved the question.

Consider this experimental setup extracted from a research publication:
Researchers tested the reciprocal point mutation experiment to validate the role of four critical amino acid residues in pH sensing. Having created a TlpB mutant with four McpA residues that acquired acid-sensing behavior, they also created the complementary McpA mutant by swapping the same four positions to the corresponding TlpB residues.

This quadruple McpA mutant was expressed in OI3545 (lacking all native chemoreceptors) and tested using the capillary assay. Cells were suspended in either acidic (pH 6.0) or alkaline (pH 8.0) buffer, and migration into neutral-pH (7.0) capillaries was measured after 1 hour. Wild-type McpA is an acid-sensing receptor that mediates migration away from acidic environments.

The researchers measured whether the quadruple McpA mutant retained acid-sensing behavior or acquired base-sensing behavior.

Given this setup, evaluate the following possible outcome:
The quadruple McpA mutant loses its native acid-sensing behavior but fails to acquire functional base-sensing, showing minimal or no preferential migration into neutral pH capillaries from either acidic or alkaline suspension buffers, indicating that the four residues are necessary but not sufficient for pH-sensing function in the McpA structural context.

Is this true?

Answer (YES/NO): NO